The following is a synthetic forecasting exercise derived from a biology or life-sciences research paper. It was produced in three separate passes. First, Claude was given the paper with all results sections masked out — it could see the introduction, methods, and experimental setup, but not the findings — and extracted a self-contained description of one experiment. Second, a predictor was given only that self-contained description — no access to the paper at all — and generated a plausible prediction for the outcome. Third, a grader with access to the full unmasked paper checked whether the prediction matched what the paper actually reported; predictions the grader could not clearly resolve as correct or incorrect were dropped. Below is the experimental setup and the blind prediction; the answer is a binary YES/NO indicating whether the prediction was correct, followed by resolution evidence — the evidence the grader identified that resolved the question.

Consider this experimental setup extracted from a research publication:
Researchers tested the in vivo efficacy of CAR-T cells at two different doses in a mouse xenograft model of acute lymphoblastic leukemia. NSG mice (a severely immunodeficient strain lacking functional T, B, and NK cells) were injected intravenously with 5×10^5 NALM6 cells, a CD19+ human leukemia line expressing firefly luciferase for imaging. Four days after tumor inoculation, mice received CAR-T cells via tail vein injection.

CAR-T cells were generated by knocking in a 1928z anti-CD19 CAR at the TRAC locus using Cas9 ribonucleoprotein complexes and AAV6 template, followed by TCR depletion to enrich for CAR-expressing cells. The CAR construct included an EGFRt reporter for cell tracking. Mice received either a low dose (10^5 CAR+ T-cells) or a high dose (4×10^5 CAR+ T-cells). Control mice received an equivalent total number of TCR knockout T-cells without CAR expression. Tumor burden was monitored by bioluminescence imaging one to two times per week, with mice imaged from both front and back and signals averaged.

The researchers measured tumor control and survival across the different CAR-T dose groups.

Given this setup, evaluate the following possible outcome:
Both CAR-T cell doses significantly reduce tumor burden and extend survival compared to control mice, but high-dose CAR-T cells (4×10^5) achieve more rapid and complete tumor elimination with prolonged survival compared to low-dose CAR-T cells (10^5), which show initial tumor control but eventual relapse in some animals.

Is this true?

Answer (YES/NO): NO